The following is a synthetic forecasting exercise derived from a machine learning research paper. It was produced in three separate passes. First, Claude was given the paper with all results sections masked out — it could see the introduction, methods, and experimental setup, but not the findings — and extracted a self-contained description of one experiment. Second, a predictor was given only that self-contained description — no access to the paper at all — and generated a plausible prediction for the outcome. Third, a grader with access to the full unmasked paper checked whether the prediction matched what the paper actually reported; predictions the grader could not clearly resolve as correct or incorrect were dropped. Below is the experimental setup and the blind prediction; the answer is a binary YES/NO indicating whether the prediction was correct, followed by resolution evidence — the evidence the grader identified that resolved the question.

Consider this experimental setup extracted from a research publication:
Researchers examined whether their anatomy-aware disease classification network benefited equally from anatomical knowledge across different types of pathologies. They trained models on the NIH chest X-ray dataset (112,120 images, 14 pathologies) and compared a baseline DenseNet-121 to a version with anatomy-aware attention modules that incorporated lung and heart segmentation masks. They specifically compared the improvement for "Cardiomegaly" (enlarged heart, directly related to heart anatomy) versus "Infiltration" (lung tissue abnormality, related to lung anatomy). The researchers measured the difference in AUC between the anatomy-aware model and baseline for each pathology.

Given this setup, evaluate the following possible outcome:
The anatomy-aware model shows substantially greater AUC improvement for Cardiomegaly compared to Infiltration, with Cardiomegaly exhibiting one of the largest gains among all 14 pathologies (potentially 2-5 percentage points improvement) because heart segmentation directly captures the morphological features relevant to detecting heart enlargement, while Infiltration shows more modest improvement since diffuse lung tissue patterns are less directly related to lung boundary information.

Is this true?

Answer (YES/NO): YES